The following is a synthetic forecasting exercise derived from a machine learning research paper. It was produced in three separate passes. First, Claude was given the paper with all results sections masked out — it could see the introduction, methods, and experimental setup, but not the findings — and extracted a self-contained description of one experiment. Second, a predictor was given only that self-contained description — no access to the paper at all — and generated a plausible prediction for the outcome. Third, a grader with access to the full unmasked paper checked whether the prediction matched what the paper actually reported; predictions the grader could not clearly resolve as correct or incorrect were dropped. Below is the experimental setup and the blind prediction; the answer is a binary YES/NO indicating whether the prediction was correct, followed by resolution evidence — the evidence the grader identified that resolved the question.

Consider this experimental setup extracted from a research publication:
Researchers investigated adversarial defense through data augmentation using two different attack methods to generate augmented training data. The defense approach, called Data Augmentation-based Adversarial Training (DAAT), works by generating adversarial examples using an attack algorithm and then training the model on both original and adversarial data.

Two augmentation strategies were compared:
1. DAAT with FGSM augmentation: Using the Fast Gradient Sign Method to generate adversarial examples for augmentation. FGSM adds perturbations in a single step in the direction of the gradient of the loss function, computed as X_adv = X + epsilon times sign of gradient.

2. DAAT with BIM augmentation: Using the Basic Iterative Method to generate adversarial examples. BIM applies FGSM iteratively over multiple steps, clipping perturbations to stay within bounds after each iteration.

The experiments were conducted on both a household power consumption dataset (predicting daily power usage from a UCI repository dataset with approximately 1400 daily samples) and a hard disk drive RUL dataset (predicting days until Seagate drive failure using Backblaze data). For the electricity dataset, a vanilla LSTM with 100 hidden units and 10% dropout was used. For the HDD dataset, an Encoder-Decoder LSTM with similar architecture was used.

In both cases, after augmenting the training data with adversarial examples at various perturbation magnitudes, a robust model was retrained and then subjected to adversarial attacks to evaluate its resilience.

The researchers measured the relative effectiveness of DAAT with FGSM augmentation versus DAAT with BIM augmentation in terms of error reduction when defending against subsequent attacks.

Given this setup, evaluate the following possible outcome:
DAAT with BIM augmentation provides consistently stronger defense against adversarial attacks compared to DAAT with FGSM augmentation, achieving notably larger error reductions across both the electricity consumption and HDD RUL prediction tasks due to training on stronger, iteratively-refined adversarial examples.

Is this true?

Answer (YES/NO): YES